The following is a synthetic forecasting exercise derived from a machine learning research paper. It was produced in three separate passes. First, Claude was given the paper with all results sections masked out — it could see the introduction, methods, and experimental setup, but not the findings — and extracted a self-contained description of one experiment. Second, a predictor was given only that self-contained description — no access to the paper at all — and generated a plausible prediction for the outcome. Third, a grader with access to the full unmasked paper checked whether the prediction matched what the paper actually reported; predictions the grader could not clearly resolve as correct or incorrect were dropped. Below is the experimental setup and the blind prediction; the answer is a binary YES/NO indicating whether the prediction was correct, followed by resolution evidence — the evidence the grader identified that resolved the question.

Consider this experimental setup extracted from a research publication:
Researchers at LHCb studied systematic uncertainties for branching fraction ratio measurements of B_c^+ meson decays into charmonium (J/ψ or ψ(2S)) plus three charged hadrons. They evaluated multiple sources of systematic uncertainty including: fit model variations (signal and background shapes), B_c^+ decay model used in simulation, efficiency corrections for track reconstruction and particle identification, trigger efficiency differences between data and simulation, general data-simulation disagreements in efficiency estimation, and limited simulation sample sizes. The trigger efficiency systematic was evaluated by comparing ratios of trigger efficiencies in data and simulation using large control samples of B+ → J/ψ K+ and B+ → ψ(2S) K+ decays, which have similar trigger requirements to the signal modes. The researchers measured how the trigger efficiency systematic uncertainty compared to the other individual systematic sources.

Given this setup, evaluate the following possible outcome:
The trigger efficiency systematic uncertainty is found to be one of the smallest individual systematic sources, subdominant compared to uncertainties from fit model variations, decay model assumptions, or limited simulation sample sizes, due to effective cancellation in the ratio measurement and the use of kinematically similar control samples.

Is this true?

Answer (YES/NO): NO